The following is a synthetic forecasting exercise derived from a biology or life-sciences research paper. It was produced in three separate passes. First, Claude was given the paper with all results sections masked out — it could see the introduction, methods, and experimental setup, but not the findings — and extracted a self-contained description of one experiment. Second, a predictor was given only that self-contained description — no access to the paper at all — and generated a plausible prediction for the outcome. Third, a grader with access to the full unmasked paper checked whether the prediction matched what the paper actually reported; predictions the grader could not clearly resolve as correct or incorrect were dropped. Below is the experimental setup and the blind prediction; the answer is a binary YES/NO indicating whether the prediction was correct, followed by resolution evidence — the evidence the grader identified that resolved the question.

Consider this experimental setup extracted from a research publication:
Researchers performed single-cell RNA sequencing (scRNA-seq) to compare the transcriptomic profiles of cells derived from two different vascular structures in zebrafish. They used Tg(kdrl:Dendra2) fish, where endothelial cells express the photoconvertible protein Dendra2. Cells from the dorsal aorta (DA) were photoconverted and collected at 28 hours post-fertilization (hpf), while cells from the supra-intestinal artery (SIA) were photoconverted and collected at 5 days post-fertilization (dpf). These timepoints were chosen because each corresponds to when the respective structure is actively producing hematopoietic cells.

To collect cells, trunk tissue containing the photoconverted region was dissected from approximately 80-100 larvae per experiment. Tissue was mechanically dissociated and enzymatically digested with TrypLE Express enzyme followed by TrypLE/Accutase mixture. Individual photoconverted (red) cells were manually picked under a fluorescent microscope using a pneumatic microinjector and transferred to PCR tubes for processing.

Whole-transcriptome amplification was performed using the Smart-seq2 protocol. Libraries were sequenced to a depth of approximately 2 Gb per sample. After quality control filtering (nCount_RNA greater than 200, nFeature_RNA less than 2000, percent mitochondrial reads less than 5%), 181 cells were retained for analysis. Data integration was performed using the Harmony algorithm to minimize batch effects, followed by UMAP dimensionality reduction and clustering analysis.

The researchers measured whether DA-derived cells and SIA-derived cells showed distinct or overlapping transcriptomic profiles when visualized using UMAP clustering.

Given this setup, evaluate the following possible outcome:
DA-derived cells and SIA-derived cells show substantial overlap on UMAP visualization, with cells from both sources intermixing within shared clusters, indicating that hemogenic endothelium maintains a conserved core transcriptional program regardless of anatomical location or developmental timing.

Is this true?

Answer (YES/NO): YES